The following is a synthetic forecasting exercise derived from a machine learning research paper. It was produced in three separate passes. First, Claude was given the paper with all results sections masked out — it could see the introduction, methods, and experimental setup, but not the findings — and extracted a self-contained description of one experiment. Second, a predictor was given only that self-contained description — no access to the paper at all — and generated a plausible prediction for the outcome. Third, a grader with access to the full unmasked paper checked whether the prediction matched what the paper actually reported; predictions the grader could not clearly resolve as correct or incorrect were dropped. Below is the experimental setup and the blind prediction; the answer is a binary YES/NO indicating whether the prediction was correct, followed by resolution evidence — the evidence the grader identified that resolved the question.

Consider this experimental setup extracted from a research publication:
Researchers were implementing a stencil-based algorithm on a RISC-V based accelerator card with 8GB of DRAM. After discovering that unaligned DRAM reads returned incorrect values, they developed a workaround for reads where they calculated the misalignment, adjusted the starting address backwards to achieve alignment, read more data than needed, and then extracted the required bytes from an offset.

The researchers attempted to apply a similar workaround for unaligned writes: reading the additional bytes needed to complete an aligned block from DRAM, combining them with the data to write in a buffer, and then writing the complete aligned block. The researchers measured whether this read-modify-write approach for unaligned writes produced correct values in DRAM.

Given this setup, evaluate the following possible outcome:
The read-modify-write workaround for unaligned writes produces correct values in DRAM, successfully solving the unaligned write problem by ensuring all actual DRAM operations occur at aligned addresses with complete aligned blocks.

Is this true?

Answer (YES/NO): NO